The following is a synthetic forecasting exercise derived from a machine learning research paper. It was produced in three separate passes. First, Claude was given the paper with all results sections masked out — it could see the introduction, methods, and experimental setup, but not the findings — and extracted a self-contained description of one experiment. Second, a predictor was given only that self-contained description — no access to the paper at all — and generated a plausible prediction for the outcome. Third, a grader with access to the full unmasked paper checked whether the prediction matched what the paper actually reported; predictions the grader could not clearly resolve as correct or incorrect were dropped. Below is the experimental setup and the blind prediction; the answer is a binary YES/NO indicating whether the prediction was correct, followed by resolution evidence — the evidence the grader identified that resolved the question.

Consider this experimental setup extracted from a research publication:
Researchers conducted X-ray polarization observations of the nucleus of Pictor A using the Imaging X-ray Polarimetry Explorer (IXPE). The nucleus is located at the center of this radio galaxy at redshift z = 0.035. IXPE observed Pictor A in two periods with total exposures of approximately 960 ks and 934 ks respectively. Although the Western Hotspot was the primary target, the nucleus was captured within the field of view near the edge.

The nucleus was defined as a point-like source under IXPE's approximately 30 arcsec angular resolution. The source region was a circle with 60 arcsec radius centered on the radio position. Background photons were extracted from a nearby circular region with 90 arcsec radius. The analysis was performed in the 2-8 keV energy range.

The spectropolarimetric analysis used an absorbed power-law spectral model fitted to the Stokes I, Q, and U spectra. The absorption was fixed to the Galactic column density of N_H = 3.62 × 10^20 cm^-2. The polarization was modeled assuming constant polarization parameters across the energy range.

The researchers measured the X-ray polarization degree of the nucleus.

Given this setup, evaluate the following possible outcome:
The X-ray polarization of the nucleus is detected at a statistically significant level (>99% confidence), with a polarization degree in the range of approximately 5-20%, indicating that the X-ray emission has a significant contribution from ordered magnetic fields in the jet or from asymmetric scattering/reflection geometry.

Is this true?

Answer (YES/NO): NO